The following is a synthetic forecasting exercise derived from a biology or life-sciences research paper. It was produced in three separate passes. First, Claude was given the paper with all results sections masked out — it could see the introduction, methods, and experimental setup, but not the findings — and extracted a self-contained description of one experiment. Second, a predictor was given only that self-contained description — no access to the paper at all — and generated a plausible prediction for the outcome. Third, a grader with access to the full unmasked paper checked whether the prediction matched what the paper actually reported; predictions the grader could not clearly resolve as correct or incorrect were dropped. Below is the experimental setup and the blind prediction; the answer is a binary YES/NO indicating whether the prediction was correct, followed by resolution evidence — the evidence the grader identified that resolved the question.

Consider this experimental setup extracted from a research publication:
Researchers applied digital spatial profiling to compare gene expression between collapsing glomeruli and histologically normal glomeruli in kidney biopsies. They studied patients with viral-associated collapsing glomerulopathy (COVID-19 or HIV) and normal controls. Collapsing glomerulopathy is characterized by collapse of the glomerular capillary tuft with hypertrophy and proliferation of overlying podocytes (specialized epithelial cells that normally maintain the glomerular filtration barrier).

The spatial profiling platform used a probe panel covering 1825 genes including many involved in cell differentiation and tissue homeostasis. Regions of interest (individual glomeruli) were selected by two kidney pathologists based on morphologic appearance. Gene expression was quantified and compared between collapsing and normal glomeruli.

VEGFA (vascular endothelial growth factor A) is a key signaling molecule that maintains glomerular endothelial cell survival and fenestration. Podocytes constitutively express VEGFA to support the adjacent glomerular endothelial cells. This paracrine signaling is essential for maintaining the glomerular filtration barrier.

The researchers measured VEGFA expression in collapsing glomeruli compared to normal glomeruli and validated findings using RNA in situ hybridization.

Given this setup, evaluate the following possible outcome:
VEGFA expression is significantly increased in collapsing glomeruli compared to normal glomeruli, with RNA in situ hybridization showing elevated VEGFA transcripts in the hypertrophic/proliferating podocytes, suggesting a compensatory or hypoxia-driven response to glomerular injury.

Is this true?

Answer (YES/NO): NO